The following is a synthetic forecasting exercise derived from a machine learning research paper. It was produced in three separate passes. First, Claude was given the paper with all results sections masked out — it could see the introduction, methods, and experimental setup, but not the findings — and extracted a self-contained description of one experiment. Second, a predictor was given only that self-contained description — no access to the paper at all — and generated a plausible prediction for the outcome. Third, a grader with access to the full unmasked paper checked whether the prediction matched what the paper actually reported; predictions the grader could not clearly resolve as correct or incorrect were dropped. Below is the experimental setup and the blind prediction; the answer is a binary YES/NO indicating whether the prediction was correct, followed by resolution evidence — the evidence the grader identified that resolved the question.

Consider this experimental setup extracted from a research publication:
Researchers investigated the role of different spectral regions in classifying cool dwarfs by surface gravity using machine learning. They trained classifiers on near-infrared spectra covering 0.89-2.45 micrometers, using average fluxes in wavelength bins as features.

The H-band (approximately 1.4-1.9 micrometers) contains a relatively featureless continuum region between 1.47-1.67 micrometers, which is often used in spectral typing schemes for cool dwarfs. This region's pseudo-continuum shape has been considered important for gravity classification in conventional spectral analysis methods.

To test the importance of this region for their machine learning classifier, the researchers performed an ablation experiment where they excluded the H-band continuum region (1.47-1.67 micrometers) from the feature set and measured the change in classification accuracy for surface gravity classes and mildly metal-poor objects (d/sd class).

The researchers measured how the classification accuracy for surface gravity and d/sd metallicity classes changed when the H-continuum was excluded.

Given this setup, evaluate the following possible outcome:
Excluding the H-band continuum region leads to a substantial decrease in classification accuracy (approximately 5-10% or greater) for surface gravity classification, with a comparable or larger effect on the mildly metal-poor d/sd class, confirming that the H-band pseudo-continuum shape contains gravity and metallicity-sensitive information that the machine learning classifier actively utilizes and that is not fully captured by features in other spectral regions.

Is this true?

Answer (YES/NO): NO